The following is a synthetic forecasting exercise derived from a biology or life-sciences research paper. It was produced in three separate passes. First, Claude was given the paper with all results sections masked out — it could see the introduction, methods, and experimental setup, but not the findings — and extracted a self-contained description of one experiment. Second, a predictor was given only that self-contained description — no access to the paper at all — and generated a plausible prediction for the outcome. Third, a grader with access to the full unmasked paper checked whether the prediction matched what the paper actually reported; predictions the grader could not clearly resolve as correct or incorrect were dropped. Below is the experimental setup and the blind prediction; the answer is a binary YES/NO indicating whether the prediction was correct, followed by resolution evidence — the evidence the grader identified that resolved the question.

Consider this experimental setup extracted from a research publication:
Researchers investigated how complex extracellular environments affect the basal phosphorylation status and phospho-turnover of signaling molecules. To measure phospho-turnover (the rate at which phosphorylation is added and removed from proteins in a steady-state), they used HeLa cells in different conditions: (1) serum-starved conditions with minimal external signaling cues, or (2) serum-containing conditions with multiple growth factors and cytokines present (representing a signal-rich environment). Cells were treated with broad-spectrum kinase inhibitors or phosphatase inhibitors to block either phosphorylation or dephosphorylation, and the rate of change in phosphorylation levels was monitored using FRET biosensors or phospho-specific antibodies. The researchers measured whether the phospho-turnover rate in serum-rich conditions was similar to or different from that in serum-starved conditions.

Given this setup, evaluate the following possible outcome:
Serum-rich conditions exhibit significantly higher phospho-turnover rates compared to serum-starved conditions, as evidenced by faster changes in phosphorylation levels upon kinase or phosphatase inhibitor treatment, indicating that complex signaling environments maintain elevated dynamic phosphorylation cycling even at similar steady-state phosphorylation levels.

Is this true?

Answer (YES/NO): NO